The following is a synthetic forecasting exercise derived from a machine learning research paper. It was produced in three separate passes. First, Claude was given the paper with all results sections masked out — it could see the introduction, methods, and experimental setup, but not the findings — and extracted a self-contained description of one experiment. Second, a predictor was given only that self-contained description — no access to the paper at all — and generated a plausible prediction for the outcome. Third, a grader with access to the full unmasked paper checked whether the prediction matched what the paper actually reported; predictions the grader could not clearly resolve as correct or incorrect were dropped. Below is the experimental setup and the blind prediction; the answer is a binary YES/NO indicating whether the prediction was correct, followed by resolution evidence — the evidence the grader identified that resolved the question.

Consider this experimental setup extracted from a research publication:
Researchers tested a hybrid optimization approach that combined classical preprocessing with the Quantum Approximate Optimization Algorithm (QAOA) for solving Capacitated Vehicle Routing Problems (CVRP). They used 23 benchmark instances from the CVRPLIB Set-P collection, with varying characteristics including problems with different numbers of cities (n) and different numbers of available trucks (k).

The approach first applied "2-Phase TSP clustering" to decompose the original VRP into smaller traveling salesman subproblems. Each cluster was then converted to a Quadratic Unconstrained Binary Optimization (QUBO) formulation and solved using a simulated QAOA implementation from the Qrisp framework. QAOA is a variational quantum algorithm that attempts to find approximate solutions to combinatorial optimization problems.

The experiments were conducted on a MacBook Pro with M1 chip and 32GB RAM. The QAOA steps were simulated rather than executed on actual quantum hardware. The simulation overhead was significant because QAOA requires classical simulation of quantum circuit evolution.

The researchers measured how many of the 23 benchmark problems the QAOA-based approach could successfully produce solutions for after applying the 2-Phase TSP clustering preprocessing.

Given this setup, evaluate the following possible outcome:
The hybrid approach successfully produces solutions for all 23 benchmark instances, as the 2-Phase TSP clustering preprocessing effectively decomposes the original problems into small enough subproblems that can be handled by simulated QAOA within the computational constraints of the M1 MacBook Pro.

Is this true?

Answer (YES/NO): NO